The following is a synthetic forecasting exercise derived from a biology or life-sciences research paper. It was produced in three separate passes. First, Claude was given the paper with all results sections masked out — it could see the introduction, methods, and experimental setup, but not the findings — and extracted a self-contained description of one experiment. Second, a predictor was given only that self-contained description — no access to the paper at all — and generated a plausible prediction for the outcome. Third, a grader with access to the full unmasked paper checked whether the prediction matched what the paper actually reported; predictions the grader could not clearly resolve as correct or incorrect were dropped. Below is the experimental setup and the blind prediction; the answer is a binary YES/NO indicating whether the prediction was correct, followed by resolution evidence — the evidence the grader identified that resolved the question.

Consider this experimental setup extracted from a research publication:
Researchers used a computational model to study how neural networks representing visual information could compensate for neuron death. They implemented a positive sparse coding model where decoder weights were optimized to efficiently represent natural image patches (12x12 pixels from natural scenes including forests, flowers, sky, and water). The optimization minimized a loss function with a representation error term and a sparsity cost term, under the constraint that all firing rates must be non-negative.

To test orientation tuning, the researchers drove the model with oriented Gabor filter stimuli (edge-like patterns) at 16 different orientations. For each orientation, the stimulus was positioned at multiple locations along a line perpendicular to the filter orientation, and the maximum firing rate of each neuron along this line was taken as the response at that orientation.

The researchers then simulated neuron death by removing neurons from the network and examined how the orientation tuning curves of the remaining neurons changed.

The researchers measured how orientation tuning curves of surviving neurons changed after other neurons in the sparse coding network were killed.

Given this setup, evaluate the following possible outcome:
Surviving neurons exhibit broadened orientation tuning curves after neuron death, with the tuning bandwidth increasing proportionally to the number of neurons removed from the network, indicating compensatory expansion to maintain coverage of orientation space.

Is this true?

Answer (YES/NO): NO